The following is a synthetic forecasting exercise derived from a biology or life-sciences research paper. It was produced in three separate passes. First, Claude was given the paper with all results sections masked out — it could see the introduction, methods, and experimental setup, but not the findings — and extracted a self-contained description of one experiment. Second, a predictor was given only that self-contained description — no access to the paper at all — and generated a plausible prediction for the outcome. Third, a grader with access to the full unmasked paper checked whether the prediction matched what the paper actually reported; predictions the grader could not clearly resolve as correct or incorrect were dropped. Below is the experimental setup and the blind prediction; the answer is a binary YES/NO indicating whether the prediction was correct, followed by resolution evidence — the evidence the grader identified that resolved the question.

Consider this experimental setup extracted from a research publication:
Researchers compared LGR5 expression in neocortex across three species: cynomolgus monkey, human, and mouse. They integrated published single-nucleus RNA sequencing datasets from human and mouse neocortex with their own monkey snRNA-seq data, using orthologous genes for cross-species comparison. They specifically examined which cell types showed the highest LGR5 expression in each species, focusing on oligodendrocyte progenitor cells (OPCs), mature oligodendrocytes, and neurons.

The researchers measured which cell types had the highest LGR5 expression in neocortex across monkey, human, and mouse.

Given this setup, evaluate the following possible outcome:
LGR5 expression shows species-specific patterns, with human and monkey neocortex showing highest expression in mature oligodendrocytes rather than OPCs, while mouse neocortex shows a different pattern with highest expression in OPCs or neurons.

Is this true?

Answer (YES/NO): NO